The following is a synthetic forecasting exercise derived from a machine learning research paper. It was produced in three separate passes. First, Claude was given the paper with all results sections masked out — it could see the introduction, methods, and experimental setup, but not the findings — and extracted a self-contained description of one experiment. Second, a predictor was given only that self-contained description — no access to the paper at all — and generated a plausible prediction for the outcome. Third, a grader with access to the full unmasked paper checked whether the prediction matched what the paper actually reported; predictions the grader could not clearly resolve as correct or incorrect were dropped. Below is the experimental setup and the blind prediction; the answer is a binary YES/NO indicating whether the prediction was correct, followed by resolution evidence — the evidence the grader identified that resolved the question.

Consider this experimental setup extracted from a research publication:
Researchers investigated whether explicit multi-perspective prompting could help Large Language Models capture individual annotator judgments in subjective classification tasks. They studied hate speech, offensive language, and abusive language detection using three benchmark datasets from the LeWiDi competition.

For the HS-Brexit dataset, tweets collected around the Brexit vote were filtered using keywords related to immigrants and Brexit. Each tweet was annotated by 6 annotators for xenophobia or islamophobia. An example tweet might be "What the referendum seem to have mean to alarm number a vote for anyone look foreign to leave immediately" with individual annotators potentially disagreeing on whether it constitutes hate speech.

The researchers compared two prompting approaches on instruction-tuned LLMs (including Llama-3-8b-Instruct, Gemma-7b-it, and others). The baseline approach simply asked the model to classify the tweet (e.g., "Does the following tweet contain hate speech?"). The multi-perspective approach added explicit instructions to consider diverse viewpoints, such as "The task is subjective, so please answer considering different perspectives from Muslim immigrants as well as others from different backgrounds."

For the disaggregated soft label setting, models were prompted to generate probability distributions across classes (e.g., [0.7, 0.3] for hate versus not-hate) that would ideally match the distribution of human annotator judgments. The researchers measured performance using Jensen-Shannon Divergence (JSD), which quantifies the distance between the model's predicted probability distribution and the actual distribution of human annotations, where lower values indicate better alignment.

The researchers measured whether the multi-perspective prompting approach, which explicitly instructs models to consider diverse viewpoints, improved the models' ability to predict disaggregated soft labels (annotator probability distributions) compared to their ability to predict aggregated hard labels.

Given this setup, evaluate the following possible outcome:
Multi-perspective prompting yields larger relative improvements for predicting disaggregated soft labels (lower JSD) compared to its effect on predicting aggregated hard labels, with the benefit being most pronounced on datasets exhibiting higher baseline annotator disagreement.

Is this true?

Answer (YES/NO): NO